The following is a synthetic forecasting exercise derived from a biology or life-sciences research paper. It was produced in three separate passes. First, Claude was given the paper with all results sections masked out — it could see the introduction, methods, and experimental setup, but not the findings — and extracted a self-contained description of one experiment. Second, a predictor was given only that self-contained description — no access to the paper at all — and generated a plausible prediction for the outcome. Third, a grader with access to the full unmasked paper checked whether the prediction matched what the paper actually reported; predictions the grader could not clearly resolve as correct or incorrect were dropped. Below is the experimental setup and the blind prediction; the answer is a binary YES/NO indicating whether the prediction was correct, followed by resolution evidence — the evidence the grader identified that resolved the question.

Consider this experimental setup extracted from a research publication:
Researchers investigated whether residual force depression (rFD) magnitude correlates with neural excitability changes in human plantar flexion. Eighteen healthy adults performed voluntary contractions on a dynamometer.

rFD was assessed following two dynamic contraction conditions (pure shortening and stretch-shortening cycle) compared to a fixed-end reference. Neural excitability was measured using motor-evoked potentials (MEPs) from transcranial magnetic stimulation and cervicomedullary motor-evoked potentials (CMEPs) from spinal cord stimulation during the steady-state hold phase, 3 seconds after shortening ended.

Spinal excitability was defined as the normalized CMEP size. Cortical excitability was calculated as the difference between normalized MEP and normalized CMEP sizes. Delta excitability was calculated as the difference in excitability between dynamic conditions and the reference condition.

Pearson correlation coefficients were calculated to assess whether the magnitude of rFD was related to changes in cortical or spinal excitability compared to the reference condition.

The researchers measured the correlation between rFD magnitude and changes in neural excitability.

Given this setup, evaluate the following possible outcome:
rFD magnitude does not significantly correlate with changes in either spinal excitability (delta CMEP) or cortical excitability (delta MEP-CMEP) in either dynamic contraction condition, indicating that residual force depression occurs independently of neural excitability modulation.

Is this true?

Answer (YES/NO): YES